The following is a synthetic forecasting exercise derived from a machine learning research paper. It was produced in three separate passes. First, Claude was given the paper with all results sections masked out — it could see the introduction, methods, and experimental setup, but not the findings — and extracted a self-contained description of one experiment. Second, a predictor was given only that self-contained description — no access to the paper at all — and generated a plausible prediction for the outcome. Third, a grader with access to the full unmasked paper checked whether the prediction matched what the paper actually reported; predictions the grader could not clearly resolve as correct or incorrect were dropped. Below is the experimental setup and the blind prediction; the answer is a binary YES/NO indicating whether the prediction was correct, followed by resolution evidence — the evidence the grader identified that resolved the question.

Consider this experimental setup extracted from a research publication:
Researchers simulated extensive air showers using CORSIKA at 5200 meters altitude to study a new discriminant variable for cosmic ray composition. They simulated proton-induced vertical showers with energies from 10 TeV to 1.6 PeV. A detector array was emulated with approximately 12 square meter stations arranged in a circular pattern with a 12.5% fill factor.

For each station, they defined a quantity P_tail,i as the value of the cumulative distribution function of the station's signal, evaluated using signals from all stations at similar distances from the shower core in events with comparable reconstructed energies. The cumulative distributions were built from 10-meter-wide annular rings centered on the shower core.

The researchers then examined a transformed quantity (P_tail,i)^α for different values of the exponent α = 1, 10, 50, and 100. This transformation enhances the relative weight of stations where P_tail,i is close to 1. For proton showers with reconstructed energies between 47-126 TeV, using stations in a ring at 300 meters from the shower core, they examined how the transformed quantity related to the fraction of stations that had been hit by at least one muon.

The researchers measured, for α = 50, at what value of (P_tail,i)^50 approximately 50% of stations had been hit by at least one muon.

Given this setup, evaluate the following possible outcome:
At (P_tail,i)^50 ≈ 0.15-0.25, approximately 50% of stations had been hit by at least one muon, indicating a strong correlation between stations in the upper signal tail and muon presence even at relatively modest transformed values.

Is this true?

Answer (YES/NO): NO